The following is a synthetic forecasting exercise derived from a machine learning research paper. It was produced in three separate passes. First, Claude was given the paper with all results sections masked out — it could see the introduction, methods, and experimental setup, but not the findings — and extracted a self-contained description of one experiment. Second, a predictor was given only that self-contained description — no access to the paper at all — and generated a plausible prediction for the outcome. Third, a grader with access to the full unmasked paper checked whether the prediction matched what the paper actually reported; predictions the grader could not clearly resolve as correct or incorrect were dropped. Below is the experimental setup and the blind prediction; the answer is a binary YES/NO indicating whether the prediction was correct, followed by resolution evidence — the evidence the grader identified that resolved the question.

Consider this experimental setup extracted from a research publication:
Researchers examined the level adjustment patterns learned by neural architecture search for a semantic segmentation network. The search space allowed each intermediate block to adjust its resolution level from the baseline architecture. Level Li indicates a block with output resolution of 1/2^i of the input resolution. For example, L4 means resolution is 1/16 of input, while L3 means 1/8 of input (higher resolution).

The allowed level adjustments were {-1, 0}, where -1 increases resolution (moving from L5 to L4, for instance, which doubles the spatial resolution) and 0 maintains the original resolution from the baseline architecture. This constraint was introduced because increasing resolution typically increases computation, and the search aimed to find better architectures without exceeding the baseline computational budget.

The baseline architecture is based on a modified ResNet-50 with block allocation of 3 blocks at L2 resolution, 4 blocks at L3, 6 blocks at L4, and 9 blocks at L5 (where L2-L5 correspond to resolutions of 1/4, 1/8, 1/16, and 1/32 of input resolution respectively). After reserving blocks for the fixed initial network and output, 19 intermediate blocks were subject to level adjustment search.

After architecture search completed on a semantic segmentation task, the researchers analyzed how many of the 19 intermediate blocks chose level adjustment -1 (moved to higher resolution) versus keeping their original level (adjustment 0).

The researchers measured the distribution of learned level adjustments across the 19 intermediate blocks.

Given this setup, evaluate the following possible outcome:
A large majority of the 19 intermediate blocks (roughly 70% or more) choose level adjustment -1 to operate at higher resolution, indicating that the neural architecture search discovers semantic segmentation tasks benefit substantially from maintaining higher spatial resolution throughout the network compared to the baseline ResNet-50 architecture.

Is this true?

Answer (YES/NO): NO